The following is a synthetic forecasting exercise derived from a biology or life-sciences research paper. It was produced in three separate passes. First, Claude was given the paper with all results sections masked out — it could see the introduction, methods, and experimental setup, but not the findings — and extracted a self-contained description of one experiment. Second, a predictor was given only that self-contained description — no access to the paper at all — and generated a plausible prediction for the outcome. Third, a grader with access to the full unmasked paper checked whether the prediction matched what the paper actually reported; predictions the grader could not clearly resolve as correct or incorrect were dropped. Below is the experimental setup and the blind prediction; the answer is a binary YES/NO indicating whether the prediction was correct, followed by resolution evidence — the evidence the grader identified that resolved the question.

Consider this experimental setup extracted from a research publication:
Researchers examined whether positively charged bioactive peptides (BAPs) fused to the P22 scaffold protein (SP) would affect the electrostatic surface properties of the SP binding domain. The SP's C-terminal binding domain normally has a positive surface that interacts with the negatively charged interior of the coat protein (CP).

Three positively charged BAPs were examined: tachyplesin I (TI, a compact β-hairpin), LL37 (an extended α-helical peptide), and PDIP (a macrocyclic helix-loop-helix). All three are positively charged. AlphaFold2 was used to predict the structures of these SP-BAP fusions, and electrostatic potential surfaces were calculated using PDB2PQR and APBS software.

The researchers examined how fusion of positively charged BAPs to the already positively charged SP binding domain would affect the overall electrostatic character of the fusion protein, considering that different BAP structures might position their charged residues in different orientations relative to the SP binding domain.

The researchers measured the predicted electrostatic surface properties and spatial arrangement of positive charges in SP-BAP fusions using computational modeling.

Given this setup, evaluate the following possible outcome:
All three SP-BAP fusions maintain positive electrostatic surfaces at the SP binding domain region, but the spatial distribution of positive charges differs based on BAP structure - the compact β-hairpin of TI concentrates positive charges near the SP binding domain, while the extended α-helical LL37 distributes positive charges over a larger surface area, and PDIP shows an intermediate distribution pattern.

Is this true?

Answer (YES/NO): NO